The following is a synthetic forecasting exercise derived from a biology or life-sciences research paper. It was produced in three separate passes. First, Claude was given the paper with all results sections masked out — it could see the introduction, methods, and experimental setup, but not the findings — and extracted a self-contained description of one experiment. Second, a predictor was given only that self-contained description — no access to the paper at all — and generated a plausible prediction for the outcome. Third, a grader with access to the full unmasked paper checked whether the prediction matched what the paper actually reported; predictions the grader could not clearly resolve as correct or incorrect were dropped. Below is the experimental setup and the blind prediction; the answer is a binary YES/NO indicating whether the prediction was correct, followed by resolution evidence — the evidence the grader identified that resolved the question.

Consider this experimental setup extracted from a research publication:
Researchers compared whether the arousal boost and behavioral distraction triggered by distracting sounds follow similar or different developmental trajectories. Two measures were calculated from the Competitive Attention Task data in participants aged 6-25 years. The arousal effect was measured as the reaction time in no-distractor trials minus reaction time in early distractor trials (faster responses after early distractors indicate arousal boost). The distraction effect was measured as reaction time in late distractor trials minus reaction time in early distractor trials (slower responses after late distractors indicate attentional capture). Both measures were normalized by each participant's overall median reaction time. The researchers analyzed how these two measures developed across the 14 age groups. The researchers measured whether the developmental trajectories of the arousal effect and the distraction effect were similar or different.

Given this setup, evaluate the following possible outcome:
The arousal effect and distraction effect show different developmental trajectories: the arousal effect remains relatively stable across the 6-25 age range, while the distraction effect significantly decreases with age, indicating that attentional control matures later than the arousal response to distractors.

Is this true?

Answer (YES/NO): NO